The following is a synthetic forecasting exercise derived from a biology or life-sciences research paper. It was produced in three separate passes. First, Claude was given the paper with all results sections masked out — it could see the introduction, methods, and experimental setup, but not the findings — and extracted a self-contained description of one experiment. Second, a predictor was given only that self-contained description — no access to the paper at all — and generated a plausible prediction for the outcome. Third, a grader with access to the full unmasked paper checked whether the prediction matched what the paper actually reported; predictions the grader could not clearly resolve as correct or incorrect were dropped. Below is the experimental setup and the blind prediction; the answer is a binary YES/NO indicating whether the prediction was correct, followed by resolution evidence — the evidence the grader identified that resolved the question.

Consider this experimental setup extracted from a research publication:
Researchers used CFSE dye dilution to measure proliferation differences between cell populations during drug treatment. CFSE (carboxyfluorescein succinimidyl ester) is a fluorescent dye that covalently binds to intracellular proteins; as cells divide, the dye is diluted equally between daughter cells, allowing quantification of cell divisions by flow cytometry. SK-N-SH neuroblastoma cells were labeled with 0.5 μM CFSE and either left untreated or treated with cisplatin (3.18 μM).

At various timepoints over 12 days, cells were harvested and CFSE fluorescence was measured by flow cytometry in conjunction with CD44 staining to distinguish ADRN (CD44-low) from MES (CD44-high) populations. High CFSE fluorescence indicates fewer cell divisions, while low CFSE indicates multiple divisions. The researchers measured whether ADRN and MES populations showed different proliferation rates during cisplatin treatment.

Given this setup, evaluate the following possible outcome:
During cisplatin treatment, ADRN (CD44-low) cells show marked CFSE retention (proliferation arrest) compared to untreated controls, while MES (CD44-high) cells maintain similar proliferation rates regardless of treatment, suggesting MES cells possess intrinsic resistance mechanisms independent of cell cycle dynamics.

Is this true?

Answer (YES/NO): NO